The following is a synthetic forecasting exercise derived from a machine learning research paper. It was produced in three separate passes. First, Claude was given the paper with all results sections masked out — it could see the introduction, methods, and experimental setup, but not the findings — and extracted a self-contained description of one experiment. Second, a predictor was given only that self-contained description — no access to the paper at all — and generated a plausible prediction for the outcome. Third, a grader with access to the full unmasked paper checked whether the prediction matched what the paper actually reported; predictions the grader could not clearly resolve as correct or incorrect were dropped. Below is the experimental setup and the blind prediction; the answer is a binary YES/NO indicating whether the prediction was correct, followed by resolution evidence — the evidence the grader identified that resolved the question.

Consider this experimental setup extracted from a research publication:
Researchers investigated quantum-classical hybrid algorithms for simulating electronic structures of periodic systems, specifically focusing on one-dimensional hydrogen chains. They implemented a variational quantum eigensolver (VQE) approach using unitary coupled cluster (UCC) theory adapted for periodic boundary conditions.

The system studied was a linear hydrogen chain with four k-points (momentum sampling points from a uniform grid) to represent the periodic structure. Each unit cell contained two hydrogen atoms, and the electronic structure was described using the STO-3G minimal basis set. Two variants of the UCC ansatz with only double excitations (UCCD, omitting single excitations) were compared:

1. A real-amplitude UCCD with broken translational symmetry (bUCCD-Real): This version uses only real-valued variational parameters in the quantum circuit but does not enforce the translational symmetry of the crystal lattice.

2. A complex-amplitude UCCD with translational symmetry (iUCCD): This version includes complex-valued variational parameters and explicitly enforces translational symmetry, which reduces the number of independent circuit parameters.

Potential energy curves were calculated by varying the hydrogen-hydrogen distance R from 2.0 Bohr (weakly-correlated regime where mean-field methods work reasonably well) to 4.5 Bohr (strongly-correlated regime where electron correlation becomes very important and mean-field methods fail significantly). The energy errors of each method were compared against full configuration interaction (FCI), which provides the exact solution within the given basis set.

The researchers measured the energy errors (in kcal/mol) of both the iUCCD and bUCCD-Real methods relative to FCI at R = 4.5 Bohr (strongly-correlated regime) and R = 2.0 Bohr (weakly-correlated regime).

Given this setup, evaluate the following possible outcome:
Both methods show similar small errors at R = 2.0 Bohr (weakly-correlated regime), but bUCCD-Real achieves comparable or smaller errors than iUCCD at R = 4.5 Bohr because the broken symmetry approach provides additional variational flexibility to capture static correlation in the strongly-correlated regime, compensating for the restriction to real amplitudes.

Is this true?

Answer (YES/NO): NO